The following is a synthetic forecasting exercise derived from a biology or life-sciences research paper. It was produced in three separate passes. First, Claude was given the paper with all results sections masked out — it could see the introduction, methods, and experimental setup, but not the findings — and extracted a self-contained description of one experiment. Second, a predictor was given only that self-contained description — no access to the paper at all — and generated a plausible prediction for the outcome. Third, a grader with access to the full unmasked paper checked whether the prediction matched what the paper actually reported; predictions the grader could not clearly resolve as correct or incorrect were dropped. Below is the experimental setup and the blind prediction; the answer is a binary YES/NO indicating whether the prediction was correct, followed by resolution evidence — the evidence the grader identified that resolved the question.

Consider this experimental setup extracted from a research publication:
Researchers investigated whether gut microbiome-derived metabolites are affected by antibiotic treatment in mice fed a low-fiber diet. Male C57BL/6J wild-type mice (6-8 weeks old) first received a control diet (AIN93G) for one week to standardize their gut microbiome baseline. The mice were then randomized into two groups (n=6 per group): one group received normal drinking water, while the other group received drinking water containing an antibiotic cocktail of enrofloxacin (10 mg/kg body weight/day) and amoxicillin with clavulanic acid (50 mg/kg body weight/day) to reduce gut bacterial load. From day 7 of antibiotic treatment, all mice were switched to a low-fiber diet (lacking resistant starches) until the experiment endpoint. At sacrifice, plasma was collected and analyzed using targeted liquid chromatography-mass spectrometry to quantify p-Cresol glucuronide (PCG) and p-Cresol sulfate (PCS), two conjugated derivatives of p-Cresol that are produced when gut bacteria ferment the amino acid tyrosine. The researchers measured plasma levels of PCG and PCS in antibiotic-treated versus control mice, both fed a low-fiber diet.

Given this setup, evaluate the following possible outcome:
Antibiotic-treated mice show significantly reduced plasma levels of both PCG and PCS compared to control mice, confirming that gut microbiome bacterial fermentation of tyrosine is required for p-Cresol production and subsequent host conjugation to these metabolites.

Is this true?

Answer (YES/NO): YES